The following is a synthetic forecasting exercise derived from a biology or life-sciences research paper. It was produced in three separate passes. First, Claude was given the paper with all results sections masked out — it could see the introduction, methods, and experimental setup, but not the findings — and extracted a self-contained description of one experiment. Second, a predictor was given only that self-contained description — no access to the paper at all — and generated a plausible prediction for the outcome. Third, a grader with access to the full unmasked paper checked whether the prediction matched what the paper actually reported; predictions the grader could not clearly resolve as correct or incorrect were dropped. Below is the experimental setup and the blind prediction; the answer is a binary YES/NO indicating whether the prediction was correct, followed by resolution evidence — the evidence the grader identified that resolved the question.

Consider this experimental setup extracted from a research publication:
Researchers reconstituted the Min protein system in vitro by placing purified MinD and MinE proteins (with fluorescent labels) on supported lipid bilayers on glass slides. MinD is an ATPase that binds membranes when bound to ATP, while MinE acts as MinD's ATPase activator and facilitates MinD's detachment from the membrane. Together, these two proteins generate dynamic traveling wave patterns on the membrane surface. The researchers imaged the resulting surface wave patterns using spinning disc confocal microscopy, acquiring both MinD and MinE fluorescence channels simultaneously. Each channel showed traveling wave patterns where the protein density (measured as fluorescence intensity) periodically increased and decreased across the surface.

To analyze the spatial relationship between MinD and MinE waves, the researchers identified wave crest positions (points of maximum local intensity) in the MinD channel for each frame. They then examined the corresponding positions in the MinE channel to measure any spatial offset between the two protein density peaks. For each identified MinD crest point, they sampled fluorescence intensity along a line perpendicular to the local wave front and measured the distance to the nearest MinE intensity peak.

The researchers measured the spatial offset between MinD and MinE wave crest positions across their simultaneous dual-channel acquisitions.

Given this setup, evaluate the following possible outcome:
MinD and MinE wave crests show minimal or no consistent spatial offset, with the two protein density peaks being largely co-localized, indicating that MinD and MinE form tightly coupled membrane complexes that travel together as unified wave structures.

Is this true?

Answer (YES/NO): NO